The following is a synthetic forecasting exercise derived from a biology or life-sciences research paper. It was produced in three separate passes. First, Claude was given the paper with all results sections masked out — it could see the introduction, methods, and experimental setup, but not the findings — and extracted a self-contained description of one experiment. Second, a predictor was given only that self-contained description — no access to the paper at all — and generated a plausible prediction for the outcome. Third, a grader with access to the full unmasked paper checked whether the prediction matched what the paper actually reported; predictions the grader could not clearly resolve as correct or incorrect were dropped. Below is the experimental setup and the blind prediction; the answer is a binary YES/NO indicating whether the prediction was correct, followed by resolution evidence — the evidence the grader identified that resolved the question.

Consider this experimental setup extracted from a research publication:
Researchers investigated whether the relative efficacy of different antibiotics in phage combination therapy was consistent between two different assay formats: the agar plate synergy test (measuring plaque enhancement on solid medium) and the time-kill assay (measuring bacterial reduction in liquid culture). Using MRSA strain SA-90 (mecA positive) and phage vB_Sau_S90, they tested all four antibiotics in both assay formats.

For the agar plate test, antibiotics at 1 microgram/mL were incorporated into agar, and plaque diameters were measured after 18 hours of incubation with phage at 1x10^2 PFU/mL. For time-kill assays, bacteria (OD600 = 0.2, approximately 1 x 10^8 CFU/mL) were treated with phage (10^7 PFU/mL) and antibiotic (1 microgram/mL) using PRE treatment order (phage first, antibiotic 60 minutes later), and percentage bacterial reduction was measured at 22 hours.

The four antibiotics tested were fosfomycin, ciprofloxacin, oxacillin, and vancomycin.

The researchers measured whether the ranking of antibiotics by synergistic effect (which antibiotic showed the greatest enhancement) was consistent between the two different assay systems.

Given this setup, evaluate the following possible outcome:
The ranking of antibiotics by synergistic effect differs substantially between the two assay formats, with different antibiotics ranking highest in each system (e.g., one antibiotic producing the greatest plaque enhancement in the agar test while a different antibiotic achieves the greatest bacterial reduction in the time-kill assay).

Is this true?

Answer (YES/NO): YES